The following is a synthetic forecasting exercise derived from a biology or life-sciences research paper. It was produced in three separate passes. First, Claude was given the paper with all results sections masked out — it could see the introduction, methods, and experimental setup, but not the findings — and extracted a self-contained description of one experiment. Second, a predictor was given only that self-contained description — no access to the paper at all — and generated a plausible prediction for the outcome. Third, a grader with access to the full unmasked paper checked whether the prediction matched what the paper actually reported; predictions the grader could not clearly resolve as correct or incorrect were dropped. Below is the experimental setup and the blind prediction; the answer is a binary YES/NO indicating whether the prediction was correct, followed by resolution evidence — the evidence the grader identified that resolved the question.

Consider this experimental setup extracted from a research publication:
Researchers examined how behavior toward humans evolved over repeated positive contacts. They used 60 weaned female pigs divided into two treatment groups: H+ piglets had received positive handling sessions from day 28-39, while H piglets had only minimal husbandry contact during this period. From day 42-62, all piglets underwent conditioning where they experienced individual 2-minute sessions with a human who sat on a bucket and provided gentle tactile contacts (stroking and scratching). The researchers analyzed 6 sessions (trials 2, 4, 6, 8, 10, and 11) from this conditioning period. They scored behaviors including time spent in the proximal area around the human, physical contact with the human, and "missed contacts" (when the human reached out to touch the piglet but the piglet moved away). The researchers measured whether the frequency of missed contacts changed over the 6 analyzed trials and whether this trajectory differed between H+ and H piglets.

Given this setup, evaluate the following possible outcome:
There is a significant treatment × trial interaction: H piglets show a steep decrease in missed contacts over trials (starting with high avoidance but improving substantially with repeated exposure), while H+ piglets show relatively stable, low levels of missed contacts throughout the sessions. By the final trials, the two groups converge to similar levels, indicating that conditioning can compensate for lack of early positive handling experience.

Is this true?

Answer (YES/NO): NO